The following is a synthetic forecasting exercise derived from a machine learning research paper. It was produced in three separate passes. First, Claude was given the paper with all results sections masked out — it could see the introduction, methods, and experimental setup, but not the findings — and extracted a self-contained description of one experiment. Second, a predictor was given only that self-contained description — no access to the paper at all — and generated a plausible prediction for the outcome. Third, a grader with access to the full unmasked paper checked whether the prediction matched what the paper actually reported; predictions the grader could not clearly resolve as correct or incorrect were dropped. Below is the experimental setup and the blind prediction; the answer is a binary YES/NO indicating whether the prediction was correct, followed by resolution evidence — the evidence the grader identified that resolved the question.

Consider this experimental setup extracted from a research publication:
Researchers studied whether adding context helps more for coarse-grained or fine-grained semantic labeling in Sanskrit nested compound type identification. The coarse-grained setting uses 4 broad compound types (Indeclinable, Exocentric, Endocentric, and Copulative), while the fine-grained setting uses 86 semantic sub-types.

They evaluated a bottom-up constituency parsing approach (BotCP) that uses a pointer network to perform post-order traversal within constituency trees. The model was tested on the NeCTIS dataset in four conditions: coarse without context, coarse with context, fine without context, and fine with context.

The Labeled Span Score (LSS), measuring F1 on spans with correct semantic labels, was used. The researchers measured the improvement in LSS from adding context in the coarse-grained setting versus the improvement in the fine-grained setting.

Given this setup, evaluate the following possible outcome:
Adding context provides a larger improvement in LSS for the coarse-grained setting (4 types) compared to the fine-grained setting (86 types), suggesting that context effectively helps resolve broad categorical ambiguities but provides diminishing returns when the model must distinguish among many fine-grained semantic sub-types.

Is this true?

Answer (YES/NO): NO